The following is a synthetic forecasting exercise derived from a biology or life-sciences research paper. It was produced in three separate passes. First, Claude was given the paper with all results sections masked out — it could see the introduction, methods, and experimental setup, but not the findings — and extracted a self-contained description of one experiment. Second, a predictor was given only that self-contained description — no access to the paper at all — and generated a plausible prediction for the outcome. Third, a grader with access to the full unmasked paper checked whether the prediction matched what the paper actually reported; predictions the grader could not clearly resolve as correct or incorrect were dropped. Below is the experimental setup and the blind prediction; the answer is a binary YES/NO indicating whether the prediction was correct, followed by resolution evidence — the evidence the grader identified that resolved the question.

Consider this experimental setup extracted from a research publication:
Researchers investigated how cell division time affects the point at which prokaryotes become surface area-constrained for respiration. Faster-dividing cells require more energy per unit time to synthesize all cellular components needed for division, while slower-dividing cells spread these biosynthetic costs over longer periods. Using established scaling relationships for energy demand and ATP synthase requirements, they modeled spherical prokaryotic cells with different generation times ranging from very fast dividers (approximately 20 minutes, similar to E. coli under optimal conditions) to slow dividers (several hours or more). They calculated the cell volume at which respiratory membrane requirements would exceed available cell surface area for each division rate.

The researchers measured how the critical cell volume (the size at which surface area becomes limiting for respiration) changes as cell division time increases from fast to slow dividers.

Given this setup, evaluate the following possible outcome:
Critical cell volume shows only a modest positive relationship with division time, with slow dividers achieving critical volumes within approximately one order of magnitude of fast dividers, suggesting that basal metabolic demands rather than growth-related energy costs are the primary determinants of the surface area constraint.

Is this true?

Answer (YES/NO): NO